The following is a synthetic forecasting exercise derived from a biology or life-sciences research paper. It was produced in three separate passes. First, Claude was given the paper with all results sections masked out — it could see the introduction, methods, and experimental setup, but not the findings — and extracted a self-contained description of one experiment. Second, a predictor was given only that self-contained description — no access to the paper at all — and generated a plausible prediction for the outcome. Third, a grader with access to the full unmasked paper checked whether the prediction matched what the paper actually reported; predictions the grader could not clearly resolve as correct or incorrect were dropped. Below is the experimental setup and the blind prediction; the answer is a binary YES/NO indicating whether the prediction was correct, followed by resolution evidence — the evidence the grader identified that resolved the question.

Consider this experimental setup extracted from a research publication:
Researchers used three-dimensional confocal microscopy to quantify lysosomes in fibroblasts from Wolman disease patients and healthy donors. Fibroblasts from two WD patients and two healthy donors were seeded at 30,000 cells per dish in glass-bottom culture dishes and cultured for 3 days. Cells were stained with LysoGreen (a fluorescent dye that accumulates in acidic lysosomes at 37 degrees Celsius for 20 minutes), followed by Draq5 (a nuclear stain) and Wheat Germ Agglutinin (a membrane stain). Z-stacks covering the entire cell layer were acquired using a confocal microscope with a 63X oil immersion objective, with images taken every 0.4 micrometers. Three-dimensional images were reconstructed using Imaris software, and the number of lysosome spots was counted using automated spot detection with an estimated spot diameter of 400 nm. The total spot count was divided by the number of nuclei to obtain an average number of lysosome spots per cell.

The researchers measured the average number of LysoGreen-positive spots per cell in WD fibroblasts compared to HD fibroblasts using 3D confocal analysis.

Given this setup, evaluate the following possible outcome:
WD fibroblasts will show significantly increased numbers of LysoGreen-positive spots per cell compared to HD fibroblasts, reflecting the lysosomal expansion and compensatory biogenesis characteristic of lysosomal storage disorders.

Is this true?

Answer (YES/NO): YES